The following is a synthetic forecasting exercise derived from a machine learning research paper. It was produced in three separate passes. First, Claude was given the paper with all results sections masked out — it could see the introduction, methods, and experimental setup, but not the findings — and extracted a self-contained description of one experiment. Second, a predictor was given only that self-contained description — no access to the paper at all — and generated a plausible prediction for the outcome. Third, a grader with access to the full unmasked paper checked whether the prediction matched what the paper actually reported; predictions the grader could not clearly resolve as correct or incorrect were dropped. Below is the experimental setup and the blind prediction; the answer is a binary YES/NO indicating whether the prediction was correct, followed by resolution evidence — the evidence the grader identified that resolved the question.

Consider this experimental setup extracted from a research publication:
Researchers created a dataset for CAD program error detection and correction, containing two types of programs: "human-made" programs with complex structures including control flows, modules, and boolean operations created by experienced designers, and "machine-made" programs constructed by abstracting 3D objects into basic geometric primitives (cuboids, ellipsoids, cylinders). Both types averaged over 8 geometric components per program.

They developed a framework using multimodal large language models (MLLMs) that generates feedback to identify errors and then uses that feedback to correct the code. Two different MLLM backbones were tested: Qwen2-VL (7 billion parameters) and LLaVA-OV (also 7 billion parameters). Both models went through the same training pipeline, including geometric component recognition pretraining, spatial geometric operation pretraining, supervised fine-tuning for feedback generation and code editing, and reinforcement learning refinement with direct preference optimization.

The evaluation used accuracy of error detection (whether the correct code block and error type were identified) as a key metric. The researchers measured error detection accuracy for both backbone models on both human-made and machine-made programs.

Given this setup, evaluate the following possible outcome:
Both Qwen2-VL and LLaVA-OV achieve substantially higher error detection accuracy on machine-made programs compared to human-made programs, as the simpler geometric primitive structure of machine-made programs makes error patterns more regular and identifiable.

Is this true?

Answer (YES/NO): YES